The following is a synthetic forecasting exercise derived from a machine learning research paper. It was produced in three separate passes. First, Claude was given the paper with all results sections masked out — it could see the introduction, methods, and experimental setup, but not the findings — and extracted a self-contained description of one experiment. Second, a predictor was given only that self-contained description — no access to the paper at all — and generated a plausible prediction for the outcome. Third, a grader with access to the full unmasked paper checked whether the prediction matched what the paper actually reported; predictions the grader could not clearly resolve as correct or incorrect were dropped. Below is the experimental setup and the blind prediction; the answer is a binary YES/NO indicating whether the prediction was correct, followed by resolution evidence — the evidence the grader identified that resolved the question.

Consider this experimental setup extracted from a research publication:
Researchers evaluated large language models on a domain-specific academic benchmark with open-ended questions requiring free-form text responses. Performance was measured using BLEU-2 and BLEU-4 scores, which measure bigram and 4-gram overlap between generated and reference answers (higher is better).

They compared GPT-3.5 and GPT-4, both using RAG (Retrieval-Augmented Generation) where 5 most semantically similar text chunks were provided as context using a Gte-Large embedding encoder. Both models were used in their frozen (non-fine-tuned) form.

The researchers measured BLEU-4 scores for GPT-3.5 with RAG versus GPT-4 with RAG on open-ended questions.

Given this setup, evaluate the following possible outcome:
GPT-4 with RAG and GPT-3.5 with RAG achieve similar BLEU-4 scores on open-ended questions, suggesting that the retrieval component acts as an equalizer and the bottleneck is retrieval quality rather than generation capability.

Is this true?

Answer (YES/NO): NO